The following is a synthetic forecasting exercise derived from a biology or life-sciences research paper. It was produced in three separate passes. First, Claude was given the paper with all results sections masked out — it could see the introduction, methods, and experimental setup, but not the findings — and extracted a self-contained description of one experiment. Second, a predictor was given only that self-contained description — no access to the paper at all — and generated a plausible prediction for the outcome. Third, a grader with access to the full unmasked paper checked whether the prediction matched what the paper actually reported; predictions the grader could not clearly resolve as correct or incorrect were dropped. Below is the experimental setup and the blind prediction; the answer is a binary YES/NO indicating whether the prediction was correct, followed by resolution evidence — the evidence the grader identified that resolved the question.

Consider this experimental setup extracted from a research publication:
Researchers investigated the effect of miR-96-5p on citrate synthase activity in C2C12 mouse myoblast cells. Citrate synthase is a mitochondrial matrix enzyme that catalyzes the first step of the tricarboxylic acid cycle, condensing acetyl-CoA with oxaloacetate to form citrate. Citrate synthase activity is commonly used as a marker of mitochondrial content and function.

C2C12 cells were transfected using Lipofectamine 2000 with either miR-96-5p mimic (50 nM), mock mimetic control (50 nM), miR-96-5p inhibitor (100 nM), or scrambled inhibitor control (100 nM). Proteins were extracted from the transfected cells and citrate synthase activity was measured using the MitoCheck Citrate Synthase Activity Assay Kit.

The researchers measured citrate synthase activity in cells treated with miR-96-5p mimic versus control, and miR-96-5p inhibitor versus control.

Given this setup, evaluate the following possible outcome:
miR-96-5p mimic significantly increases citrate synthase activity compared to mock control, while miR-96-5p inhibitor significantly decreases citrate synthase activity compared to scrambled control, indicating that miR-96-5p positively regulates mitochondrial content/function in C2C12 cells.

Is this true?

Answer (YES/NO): NO